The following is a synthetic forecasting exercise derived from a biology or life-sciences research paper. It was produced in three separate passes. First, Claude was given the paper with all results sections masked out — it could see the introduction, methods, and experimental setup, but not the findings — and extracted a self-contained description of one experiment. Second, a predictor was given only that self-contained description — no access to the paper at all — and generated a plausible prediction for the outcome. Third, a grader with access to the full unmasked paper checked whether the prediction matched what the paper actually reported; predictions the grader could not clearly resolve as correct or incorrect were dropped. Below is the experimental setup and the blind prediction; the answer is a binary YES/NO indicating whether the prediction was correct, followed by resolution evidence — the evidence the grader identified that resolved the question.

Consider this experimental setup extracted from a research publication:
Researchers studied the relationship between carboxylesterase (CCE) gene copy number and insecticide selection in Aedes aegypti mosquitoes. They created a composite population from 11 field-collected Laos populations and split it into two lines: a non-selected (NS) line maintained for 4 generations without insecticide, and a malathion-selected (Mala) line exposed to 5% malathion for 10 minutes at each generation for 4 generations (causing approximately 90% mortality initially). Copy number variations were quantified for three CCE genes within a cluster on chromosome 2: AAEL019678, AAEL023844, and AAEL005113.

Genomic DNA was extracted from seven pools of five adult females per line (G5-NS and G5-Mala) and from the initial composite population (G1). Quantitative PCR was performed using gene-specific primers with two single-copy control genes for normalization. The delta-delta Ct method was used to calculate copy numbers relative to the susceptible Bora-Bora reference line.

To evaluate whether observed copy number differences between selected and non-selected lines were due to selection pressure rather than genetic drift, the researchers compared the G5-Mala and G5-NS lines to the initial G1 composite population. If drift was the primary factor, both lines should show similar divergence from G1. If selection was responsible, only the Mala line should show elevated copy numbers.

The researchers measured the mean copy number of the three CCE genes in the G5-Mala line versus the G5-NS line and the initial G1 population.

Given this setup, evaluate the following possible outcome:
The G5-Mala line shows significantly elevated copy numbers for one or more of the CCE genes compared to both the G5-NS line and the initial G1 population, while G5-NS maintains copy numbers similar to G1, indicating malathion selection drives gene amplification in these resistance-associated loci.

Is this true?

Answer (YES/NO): YES